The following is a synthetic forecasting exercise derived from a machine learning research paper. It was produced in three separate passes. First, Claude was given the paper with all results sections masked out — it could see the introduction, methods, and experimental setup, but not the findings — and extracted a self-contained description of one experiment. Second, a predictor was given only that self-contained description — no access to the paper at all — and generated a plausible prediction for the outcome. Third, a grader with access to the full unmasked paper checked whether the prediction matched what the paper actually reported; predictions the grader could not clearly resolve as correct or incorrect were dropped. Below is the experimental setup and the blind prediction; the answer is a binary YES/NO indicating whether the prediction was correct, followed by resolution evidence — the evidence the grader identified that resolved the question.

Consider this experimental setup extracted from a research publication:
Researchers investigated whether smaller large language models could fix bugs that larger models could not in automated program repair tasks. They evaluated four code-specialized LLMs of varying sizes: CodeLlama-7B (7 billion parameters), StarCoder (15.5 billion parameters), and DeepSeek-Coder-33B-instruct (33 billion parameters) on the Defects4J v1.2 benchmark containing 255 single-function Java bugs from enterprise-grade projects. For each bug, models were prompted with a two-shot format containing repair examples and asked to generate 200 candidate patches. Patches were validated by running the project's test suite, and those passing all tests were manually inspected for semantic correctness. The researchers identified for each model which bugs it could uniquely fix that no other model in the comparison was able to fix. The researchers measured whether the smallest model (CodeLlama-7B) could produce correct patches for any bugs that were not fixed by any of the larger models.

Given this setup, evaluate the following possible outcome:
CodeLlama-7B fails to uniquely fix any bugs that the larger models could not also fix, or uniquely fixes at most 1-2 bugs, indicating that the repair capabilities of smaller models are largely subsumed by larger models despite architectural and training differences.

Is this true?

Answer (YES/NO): NO